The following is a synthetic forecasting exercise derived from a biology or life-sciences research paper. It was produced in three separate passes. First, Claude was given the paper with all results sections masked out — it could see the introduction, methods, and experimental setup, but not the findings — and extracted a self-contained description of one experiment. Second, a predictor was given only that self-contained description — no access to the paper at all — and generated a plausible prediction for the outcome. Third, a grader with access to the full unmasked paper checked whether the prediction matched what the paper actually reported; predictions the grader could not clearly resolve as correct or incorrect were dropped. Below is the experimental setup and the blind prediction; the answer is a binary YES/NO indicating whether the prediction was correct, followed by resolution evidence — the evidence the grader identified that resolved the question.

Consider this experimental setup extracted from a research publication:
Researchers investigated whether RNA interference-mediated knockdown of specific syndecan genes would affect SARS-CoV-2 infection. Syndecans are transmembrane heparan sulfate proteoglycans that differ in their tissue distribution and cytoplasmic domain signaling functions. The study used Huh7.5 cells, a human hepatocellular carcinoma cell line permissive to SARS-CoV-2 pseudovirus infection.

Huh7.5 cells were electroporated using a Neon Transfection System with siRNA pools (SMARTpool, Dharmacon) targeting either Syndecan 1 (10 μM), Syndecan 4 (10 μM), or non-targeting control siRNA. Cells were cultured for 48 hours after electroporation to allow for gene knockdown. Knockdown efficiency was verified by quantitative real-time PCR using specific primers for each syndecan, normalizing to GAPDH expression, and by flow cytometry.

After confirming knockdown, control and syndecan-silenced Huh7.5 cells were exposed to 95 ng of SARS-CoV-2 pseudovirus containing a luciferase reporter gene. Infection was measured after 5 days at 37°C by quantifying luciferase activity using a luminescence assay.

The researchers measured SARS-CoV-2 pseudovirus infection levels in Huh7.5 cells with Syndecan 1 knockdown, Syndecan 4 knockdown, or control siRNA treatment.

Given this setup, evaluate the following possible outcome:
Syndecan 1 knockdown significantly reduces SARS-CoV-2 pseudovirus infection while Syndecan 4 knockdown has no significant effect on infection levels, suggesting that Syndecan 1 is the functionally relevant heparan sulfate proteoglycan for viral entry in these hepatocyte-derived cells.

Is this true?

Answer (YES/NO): NO